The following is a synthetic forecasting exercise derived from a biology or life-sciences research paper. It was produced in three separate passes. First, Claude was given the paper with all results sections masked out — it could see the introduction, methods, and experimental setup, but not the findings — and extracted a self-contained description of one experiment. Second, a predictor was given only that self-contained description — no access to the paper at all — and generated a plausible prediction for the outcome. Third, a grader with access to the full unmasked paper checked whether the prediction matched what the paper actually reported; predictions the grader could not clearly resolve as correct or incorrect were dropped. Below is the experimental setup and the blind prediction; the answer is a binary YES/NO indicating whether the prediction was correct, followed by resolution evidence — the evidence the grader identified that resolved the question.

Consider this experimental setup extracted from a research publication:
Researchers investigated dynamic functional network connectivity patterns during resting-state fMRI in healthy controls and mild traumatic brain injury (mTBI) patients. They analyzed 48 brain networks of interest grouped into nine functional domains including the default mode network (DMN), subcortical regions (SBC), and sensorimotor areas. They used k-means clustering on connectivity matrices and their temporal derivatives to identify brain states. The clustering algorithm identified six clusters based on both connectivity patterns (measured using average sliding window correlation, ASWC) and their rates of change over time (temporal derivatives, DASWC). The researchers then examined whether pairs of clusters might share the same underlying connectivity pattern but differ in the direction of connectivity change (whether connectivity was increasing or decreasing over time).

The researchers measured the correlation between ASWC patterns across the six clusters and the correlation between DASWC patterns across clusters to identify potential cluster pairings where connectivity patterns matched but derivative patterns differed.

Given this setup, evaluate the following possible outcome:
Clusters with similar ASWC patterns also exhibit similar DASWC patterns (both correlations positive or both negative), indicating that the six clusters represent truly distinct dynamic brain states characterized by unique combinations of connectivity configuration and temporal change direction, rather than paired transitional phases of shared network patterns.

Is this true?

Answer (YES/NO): NO